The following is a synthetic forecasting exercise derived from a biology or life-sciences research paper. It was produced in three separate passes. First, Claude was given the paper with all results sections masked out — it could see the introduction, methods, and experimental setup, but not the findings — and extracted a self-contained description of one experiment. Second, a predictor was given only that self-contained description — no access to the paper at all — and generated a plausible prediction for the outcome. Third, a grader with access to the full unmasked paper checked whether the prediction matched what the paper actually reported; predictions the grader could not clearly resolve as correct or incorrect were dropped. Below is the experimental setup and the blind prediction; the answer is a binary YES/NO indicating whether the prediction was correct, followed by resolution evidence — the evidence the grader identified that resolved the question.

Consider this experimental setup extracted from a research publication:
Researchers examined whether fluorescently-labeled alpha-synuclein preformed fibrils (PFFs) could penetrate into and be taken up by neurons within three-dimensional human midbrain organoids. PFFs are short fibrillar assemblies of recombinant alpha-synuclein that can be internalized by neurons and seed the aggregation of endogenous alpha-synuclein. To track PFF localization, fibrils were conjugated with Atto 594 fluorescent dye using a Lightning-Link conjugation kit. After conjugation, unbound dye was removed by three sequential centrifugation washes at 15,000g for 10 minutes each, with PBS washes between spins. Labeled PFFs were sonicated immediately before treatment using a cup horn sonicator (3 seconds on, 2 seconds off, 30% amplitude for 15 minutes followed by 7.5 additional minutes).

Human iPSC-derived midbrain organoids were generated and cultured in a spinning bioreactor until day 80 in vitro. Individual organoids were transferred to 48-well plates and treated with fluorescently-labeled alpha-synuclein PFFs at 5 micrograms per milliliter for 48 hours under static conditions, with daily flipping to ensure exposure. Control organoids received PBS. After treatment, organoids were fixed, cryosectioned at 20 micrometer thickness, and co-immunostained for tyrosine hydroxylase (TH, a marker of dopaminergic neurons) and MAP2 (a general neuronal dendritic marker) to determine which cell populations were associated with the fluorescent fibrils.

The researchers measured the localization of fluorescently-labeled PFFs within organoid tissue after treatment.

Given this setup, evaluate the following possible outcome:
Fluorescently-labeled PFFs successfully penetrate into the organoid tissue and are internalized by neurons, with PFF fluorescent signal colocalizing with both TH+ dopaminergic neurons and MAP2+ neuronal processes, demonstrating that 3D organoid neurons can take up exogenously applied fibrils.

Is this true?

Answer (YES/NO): YES